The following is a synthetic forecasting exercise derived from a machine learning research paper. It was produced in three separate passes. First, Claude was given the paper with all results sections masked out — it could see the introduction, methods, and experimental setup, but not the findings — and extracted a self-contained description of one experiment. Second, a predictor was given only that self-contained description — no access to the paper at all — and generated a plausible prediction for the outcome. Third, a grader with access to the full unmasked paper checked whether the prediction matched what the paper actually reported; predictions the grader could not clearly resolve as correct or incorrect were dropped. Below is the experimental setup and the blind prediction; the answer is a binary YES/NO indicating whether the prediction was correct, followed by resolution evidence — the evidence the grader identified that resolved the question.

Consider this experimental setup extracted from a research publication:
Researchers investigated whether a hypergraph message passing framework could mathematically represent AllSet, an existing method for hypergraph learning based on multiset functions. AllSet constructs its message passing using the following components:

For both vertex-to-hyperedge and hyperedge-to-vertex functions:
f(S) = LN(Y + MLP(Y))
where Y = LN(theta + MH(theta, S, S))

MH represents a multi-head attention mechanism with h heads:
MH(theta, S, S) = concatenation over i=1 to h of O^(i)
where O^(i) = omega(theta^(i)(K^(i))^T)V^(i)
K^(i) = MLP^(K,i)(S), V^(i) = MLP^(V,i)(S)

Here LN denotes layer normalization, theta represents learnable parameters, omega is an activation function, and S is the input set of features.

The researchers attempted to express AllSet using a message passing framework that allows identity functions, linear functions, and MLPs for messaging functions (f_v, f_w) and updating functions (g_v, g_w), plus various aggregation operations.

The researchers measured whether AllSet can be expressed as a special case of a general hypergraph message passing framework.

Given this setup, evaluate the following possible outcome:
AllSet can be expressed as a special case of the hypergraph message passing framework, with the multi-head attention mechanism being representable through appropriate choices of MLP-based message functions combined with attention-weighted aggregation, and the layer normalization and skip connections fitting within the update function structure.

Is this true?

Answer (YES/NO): NO